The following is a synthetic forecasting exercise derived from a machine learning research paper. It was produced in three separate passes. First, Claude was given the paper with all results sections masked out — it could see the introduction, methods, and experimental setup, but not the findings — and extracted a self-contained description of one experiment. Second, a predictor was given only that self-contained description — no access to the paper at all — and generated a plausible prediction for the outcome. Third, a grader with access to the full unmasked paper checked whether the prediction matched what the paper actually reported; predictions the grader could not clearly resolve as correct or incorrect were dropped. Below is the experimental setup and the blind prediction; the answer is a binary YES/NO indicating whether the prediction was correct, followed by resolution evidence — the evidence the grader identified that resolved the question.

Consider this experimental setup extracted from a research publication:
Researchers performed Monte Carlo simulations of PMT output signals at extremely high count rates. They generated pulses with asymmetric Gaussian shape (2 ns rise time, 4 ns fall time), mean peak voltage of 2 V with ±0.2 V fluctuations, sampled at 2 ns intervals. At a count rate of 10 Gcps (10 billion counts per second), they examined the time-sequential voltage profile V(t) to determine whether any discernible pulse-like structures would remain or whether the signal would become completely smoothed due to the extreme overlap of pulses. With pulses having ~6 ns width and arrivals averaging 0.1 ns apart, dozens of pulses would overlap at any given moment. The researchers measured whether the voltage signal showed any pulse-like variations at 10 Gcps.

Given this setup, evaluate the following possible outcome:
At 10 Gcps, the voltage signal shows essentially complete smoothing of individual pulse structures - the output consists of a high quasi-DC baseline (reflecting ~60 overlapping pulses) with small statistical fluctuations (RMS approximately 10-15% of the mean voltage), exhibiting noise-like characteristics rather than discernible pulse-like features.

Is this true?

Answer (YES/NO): NO